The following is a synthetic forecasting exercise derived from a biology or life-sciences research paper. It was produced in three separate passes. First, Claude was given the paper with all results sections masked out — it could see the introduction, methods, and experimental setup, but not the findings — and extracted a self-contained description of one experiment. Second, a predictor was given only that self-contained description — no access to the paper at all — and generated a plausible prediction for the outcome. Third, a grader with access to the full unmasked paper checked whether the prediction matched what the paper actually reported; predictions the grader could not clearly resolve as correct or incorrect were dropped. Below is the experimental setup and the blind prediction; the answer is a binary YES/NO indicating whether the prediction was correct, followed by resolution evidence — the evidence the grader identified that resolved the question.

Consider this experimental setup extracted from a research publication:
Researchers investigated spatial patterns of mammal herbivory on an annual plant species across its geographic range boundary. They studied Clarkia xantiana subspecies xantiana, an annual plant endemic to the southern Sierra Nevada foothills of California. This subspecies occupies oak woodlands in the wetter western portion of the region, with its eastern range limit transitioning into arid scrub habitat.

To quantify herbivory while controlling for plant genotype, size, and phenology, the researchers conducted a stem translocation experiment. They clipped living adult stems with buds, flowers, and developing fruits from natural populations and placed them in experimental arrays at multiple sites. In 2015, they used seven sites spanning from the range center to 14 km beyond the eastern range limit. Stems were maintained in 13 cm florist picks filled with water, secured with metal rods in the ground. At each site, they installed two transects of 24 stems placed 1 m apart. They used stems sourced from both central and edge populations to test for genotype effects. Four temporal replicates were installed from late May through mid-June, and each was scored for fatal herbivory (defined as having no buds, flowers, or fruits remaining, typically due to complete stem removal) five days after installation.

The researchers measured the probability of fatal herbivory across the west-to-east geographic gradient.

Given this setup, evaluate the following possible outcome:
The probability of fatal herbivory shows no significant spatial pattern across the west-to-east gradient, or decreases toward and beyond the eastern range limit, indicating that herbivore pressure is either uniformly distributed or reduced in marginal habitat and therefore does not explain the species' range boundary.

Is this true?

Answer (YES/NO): NO